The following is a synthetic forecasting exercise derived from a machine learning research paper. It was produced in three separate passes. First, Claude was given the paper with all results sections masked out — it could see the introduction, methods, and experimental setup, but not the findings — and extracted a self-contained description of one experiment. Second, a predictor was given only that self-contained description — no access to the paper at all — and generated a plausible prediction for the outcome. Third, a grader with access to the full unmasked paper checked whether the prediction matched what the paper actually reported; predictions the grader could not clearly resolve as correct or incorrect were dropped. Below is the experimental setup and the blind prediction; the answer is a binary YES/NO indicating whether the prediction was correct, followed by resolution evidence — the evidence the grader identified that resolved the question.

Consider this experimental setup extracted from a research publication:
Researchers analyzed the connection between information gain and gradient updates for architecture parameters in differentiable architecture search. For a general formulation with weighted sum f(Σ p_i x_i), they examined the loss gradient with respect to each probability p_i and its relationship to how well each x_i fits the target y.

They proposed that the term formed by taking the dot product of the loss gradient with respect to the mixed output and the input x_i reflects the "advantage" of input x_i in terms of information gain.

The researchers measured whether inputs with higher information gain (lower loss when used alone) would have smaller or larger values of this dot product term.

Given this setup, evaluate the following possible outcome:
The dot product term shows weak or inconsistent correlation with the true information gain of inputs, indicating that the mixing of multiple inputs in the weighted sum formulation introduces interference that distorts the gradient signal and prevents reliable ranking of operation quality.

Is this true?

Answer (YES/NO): NO